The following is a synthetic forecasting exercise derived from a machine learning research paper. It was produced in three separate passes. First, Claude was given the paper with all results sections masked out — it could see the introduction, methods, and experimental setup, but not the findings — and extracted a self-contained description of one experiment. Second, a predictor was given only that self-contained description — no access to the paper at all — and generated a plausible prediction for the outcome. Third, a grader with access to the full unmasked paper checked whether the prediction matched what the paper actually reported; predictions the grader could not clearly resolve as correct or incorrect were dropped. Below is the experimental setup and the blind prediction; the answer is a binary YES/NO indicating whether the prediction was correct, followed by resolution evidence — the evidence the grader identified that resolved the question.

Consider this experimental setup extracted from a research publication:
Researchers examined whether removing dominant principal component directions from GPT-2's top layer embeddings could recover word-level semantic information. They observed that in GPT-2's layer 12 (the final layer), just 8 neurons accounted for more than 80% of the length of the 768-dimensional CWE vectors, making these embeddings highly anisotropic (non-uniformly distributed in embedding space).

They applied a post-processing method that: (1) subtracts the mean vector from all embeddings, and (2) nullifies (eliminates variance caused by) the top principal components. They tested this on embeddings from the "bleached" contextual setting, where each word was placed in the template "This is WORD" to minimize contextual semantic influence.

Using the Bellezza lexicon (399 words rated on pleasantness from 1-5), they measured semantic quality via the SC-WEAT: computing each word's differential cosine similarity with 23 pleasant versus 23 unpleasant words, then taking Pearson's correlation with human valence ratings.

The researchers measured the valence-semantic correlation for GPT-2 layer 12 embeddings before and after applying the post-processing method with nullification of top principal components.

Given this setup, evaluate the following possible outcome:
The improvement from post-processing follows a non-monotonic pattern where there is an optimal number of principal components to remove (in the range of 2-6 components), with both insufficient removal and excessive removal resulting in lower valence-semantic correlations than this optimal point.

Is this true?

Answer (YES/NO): NO